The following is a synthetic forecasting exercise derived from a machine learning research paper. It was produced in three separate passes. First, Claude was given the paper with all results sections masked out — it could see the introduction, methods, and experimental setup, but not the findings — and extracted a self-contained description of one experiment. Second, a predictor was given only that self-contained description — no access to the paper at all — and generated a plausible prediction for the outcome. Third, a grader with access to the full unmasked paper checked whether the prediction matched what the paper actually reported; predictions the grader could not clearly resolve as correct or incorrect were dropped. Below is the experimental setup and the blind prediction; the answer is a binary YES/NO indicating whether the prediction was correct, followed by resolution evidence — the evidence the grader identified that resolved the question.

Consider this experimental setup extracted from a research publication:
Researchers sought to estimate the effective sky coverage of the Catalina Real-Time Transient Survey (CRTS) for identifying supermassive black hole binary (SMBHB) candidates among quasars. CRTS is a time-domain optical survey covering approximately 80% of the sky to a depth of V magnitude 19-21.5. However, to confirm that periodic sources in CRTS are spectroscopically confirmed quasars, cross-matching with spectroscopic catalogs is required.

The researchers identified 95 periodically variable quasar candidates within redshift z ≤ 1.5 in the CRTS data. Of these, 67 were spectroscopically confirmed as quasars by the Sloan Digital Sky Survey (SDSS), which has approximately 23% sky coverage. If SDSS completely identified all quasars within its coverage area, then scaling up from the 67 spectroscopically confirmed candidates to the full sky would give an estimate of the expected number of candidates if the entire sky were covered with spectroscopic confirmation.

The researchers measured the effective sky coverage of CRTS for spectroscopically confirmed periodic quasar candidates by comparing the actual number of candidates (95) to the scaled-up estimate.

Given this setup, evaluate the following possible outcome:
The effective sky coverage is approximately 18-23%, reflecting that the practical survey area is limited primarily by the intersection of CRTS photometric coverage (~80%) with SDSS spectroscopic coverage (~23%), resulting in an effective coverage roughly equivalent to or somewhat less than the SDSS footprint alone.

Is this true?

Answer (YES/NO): NO